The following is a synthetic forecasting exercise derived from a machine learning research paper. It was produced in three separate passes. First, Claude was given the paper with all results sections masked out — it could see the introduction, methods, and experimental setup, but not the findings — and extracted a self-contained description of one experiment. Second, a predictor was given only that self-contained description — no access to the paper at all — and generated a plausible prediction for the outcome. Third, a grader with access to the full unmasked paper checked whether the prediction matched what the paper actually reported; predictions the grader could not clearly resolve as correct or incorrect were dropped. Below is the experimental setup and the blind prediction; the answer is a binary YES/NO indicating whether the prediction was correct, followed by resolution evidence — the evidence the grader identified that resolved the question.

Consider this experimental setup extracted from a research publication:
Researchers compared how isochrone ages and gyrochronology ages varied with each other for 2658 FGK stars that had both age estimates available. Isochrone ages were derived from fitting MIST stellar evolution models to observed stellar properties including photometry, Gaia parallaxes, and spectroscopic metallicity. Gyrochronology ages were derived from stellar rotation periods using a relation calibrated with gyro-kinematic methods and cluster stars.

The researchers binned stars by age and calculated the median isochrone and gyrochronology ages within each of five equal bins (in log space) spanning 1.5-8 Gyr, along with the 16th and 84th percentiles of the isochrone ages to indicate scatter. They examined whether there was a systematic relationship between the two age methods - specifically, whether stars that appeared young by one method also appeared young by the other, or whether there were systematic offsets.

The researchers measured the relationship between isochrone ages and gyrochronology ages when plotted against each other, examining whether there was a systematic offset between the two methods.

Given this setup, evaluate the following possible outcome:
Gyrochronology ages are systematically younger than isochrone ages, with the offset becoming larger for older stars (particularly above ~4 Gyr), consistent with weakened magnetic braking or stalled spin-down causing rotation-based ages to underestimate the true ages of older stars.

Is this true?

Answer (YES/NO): YES